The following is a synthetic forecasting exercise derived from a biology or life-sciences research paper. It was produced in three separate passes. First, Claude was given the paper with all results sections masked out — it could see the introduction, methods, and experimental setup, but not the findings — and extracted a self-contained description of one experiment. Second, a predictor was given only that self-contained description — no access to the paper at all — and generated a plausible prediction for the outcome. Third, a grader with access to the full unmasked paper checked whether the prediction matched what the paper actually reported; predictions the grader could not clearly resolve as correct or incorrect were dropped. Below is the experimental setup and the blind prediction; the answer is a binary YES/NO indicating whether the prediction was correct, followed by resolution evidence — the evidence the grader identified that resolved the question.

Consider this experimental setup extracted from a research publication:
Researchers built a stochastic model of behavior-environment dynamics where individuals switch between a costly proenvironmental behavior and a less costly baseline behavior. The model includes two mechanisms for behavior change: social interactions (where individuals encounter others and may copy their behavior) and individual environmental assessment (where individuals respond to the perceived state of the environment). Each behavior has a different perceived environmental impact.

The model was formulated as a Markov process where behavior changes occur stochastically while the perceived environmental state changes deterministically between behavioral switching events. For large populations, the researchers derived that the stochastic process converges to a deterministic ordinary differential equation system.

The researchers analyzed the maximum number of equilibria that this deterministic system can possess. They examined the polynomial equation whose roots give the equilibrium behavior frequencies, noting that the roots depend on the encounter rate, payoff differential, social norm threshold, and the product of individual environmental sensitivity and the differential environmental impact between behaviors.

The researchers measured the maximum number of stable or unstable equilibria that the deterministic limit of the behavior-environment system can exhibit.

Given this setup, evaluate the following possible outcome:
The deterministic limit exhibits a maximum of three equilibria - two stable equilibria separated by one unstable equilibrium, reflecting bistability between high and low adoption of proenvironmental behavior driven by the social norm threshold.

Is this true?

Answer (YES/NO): YES